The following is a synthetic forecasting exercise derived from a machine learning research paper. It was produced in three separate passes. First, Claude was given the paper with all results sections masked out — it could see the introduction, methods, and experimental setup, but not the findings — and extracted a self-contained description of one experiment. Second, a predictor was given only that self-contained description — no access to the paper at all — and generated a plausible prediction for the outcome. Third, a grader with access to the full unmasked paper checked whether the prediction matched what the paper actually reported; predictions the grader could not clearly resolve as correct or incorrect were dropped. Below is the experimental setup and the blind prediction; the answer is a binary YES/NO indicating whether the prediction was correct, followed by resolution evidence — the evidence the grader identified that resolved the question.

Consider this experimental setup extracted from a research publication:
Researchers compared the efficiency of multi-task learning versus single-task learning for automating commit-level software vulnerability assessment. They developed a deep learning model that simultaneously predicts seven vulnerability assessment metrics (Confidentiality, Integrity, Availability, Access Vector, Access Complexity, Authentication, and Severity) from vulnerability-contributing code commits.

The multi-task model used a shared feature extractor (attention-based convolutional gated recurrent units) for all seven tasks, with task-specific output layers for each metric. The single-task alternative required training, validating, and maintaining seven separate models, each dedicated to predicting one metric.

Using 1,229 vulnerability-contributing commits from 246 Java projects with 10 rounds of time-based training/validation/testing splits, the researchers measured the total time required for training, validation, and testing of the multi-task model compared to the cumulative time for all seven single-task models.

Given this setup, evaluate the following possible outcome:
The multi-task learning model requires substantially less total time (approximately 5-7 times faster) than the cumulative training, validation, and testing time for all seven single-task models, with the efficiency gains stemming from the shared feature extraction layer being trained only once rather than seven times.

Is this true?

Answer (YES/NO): YES